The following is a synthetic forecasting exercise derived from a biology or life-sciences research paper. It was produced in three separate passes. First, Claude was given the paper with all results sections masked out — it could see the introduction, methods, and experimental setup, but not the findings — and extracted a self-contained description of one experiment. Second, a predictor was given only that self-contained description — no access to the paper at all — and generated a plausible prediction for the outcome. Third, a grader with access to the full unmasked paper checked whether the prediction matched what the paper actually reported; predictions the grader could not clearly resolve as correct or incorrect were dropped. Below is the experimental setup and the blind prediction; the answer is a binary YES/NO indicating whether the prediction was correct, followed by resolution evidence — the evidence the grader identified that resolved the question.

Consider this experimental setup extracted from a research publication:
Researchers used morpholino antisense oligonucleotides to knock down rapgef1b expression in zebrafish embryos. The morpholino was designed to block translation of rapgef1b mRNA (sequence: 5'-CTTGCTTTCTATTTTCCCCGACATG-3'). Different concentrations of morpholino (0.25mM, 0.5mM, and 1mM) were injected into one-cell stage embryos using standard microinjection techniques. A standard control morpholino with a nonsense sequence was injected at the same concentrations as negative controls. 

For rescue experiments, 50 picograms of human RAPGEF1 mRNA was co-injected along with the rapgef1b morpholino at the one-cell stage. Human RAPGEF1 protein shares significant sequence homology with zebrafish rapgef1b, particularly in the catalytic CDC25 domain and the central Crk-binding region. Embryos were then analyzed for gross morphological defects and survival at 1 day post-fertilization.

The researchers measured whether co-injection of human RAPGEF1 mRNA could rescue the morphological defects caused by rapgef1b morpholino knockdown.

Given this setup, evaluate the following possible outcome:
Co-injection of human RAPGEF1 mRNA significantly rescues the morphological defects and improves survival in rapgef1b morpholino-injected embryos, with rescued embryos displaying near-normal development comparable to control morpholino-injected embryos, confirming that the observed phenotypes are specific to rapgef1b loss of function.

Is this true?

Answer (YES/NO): NO